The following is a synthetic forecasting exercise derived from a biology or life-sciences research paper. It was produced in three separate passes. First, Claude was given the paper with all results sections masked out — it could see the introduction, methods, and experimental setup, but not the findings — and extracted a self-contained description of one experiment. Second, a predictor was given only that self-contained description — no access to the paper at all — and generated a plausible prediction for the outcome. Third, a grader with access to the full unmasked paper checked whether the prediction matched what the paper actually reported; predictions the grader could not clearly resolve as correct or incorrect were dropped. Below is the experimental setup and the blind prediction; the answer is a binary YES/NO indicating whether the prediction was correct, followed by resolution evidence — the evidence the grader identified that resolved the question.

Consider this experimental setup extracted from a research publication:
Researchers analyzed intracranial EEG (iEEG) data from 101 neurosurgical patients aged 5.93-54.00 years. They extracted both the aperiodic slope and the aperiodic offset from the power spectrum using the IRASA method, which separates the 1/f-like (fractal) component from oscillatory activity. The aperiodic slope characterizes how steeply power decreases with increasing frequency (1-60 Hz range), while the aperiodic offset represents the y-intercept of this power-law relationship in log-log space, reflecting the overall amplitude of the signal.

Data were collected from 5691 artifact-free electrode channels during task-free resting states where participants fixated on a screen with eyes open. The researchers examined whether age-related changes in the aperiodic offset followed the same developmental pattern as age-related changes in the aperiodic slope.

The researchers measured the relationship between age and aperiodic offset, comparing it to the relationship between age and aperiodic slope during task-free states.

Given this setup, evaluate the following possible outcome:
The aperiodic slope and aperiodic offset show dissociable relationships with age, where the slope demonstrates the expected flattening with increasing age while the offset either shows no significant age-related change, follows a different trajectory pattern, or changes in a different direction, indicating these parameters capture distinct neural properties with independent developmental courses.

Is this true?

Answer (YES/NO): YES